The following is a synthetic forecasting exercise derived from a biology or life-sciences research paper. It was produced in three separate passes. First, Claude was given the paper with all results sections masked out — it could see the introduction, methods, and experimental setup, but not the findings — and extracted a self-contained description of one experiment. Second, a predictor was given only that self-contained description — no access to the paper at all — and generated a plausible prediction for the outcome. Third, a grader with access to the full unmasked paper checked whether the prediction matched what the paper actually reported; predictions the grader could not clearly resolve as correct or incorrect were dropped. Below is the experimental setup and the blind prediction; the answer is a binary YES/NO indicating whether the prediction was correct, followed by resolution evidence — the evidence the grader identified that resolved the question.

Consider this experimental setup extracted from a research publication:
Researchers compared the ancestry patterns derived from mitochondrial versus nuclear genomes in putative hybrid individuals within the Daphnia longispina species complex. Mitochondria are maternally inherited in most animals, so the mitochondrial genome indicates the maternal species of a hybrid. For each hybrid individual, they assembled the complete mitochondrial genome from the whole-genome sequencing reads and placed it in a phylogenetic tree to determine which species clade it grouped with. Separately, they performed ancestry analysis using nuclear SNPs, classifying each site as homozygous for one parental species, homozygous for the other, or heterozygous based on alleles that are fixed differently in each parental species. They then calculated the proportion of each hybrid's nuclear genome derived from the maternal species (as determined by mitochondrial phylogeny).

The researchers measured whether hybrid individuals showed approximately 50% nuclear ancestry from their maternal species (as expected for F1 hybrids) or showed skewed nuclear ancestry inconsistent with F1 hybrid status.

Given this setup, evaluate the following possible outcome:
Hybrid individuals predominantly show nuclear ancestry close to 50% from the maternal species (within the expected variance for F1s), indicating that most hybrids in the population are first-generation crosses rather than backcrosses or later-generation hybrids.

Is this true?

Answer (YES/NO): NO